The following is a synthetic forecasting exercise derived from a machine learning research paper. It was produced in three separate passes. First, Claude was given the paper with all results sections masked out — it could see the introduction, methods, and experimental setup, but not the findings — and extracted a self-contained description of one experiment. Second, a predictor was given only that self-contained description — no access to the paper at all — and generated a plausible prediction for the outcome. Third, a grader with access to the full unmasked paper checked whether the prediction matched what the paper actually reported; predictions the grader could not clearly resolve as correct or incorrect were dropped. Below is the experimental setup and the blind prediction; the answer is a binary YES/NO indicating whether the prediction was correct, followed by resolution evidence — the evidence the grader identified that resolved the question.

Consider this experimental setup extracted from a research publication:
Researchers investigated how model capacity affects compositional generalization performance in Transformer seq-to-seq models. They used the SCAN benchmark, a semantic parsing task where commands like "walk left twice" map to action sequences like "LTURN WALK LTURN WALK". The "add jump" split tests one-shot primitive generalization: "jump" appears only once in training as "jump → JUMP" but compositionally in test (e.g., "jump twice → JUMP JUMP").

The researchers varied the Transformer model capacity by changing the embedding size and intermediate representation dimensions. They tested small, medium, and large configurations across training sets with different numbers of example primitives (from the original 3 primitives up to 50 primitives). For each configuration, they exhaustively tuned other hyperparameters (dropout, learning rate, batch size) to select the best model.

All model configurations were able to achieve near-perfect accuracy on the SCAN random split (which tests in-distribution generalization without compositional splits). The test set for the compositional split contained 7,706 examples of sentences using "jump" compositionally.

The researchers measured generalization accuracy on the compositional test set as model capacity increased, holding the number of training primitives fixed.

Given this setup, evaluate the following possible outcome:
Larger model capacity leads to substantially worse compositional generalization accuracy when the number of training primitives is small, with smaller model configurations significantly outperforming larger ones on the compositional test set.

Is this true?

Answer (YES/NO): YES